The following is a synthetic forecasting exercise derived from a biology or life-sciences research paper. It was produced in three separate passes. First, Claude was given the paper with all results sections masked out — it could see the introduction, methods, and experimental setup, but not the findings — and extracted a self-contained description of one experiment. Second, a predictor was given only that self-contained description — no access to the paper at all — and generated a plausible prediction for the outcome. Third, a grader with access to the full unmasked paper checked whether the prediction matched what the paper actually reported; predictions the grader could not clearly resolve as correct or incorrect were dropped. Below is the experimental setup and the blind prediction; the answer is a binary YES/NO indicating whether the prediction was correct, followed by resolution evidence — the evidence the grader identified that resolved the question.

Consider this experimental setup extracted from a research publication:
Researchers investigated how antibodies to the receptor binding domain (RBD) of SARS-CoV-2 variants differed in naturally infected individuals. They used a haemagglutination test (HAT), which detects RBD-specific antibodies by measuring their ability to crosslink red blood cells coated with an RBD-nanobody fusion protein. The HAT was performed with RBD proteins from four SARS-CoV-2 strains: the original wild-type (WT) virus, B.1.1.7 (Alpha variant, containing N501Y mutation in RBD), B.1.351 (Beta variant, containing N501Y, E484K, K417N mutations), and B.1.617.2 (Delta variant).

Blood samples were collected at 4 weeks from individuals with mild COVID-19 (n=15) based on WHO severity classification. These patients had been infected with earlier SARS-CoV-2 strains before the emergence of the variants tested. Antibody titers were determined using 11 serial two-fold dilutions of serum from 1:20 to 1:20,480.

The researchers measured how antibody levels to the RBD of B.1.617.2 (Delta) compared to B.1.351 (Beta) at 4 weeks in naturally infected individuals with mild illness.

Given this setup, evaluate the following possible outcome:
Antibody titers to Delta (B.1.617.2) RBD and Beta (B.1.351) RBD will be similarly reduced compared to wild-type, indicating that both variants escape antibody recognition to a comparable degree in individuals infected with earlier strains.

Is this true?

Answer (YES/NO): NO